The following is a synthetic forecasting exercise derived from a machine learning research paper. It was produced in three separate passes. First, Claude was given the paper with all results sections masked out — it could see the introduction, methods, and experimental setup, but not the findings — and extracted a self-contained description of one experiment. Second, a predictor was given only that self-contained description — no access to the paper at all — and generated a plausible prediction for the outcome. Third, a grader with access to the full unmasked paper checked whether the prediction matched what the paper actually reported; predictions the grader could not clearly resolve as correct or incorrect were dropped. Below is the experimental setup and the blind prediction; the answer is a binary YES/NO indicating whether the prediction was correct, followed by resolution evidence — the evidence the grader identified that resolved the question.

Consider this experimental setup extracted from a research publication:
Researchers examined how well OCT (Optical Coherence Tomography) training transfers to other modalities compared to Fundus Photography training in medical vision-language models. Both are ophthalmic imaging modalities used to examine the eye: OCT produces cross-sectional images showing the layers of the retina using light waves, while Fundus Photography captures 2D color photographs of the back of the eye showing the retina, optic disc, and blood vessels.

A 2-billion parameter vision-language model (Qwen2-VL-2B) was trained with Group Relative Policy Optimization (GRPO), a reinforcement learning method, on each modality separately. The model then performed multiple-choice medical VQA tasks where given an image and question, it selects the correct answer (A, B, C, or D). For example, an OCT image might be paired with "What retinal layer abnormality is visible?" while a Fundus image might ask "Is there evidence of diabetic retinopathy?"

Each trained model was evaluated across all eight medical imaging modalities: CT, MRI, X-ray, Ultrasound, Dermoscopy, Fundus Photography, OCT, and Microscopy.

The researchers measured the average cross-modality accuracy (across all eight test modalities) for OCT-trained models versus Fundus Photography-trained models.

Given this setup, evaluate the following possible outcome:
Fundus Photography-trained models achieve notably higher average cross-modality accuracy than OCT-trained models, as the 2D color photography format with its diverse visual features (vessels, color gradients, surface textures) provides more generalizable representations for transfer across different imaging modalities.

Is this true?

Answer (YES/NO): NO